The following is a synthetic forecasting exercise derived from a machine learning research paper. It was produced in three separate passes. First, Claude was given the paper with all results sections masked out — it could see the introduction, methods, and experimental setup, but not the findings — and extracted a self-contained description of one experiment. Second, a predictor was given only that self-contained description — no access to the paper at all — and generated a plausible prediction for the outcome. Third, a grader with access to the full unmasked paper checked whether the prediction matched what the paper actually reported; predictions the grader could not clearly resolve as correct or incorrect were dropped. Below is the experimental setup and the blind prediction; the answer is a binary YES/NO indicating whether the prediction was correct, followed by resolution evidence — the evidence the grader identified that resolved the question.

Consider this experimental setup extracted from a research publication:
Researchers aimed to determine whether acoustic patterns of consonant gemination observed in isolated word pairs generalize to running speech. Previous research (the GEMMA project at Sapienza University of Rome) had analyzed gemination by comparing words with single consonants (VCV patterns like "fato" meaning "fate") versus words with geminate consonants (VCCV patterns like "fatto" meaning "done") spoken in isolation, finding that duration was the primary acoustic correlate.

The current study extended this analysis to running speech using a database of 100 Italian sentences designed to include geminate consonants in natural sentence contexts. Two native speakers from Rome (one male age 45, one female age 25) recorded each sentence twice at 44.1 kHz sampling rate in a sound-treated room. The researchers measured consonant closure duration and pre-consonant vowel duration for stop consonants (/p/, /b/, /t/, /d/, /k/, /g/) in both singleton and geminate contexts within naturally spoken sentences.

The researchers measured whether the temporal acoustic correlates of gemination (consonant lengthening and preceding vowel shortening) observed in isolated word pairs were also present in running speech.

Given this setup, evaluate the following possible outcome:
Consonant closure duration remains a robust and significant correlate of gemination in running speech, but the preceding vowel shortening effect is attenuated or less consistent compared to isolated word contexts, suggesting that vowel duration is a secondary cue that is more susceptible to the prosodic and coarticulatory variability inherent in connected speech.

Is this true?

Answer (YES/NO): NO